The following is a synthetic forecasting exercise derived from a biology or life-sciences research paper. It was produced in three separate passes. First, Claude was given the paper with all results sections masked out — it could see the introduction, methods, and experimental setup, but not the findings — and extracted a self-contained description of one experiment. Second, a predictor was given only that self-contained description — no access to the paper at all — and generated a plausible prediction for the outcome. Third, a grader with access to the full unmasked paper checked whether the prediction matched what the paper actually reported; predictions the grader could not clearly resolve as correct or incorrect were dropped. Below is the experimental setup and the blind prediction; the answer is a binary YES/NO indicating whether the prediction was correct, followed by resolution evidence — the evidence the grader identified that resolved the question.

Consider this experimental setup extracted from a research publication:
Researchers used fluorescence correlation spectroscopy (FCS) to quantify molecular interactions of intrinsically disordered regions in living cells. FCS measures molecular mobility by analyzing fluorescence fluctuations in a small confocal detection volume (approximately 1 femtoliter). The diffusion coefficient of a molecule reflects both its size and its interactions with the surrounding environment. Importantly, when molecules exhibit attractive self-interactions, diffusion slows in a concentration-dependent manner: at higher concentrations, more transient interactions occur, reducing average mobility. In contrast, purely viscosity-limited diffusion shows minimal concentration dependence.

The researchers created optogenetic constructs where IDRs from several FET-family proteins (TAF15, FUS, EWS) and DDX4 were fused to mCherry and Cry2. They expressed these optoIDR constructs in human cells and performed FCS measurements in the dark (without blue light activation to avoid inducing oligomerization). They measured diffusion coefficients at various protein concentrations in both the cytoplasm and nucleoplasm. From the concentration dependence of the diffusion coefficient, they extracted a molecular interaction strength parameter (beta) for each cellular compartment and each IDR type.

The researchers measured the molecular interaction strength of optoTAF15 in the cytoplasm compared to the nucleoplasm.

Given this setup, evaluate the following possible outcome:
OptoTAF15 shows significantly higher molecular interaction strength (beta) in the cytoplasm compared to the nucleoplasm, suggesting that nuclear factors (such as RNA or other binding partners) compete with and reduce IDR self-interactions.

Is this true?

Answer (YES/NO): NO